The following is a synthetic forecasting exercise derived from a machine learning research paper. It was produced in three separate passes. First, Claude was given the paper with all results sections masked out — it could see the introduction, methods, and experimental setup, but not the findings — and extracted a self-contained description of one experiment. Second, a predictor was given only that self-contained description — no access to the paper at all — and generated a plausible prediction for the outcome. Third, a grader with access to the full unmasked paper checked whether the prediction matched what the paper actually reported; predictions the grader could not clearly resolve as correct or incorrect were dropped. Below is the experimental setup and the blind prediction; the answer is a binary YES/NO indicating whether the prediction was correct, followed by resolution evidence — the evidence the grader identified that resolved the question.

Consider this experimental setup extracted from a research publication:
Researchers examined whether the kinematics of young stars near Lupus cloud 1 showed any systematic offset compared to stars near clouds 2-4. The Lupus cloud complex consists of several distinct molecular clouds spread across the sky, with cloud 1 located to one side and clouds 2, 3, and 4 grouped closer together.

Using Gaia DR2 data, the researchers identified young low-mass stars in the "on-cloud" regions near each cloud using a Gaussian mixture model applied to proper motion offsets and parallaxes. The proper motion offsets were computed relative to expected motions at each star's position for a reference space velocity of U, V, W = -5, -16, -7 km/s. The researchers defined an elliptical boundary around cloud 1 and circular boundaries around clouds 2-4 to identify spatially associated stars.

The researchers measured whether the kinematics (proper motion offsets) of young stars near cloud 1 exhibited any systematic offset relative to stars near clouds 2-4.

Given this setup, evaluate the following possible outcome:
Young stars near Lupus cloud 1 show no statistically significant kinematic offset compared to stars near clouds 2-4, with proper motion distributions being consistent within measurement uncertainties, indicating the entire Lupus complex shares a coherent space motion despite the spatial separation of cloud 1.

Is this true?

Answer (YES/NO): NO